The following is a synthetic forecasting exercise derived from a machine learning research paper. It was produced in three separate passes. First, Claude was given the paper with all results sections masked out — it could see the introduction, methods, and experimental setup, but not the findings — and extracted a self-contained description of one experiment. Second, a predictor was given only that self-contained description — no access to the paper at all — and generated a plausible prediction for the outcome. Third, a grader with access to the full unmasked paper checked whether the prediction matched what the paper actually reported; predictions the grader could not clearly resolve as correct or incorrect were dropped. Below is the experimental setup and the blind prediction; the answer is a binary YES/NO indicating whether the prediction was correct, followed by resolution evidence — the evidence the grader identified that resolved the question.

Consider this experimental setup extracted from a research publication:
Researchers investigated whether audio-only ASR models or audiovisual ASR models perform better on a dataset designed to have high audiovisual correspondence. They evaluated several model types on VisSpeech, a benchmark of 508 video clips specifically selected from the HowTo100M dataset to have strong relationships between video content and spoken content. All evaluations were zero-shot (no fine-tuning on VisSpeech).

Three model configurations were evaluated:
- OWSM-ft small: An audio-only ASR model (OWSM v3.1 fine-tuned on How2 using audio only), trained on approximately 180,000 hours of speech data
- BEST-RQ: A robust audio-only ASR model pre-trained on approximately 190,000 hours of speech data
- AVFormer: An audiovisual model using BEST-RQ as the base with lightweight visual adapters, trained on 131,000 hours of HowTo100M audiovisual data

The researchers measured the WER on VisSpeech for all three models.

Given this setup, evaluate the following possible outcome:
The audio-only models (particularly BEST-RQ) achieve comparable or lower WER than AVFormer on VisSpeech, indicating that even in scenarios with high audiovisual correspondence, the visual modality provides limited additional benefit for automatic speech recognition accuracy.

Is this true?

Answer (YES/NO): NO